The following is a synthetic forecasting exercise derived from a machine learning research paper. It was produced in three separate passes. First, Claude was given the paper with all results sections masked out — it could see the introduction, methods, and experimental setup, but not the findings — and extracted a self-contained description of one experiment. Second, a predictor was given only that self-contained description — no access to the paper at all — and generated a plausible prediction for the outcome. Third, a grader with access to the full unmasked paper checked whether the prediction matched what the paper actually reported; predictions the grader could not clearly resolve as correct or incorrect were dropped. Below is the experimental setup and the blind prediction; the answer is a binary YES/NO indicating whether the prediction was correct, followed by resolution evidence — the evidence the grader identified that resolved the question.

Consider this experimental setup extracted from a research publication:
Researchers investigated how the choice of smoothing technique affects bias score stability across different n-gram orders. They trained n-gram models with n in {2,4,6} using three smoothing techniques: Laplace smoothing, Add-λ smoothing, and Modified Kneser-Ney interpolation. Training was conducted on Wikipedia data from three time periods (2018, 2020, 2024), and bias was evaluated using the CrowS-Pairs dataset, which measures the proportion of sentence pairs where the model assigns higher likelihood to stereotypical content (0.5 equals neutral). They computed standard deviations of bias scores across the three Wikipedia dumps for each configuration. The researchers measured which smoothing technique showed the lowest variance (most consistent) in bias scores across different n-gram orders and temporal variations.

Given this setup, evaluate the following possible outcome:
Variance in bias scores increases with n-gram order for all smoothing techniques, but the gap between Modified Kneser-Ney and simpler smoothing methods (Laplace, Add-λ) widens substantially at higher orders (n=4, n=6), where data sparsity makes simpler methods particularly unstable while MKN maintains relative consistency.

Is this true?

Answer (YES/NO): NO